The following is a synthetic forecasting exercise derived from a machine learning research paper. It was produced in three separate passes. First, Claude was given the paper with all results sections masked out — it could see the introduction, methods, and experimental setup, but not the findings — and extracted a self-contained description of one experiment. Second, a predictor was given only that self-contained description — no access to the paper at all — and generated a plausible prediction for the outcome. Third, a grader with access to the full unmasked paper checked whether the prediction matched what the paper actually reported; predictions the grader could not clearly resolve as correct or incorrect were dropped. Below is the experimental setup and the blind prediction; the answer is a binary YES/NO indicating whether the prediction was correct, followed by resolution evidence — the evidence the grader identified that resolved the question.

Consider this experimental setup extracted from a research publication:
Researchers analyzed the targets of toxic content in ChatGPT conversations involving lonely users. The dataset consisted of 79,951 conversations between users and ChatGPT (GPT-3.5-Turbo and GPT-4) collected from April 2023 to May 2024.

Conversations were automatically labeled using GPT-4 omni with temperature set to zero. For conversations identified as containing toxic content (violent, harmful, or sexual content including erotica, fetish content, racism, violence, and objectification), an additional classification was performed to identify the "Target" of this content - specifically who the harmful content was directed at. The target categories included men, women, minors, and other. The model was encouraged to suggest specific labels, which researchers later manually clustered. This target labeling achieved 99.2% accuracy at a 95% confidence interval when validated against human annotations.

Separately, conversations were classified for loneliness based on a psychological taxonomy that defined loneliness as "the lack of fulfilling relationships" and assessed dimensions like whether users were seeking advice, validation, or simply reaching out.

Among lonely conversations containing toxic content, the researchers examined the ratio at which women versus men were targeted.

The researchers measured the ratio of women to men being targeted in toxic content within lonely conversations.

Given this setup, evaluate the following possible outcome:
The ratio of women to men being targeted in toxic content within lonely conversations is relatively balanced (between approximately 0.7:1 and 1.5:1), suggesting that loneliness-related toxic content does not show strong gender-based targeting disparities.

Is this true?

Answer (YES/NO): NO